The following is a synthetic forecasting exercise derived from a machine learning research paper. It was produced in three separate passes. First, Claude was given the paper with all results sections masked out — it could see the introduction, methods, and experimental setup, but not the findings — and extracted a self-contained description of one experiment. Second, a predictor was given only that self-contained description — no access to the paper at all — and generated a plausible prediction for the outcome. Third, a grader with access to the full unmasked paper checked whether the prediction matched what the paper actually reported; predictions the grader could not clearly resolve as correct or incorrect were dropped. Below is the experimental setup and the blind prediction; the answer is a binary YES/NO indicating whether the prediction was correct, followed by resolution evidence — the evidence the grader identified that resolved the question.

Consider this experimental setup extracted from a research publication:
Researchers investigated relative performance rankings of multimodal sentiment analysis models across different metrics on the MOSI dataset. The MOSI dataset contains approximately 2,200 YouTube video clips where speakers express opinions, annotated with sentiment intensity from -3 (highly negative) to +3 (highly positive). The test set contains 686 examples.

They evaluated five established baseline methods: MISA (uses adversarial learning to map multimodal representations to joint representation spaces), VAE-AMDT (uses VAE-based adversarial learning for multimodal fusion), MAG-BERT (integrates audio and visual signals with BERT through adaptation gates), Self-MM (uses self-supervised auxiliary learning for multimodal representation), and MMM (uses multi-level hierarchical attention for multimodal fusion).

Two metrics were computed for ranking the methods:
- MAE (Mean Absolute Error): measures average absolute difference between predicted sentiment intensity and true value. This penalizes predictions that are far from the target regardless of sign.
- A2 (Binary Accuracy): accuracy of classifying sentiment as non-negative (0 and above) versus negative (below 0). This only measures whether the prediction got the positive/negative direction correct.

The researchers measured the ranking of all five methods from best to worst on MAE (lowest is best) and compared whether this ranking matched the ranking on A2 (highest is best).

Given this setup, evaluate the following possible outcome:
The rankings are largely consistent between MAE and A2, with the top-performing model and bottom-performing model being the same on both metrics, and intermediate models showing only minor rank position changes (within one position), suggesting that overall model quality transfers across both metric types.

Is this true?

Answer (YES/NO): NO